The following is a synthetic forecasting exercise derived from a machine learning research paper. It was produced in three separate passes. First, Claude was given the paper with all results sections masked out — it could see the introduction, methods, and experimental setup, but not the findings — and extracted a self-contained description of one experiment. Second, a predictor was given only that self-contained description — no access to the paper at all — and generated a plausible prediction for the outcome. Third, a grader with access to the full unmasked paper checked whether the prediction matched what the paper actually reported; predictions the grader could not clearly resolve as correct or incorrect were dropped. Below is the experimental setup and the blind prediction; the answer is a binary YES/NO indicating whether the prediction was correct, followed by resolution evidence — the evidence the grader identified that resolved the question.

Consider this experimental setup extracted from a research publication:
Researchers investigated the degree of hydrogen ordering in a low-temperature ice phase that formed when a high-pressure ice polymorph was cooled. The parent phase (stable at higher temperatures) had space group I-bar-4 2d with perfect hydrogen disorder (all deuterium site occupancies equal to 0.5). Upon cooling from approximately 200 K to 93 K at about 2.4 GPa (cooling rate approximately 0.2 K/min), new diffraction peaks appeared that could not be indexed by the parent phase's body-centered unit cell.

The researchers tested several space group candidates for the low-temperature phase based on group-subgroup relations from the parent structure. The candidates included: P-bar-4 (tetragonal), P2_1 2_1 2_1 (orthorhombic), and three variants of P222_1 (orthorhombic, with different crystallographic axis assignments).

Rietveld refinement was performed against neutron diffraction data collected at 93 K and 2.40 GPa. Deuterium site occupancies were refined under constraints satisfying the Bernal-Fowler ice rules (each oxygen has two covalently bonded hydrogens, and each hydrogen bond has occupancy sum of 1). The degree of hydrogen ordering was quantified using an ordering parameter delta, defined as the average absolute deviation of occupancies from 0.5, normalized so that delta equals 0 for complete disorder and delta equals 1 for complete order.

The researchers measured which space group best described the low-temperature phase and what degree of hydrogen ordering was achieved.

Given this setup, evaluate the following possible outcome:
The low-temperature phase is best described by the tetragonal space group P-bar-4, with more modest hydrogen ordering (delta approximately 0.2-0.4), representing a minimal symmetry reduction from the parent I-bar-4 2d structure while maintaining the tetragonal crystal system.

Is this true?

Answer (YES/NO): NO